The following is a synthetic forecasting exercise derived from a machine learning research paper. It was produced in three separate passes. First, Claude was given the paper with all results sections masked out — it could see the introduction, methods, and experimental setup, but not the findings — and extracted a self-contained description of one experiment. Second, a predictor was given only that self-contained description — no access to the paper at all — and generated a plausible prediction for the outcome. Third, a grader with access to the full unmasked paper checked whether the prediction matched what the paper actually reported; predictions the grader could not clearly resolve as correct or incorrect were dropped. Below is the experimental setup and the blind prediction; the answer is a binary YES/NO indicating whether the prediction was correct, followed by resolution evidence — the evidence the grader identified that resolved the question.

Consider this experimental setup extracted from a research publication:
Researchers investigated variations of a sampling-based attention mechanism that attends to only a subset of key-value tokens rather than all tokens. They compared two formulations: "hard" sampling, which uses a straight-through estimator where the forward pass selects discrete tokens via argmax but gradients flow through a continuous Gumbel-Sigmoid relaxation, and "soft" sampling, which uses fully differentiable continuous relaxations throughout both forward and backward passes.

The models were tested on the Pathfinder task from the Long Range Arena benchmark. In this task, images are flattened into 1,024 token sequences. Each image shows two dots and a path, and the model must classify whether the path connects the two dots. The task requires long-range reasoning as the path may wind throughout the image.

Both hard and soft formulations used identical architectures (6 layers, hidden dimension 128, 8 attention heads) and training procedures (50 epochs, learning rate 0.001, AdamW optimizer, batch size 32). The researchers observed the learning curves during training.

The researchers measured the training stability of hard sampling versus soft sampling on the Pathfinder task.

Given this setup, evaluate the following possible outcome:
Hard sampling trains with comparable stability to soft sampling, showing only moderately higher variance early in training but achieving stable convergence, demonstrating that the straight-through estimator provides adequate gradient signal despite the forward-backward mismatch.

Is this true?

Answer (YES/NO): NO